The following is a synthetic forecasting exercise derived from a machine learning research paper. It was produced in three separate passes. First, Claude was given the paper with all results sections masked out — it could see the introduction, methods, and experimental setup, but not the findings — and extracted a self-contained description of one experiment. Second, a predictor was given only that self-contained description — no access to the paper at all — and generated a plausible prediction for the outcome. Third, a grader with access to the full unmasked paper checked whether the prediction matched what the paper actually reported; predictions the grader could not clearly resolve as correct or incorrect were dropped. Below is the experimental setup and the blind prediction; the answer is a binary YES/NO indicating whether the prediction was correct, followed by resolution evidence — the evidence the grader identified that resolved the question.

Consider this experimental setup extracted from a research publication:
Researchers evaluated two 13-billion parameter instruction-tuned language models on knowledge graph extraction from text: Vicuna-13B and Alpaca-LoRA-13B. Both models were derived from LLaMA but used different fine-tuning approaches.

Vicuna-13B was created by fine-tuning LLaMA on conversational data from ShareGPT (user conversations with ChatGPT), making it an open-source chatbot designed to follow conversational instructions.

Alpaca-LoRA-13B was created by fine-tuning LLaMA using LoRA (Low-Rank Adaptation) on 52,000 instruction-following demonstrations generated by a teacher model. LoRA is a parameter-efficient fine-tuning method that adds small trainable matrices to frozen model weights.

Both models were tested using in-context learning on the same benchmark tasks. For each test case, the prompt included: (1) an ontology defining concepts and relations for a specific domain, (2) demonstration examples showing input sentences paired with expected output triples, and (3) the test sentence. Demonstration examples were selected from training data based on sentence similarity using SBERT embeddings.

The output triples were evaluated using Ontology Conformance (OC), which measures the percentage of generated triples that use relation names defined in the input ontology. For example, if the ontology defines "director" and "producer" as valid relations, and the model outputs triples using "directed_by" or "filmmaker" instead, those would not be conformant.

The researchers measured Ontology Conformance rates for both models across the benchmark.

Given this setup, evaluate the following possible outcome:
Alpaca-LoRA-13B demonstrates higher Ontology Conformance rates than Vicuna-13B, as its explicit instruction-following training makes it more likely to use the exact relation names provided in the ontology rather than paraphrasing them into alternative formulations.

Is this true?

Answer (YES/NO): NO